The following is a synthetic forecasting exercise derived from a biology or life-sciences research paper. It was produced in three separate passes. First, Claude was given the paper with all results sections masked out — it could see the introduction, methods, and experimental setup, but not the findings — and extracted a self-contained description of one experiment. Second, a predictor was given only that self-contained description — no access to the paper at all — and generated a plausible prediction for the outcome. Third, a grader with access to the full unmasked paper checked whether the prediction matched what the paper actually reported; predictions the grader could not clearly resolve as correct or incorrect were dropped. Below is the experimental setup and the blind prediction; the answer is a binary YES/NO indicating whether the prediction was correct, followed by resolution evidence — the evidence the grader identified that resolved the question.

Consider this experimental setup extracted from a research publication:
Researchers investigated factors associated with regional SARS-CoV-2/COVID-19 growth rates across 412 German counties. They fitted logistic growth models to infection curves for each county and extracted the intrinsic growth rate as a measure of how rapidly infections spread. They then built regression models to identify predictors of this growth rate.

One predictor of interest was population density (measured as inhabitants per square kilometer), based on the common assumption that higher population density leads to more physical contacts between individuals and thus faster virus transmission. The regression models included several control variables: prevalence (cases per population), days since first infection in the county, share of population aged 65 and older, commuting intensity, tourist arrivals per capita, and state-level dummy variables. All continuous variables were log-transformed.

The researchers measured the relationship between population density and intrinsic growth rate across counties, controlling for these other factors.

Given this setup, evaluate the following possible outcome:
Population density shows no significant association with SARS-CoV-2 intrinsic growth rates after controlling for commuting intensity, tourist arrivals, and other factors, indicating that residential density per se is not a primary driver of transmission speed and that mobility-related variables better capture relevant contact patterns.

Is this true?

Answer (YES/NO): NO